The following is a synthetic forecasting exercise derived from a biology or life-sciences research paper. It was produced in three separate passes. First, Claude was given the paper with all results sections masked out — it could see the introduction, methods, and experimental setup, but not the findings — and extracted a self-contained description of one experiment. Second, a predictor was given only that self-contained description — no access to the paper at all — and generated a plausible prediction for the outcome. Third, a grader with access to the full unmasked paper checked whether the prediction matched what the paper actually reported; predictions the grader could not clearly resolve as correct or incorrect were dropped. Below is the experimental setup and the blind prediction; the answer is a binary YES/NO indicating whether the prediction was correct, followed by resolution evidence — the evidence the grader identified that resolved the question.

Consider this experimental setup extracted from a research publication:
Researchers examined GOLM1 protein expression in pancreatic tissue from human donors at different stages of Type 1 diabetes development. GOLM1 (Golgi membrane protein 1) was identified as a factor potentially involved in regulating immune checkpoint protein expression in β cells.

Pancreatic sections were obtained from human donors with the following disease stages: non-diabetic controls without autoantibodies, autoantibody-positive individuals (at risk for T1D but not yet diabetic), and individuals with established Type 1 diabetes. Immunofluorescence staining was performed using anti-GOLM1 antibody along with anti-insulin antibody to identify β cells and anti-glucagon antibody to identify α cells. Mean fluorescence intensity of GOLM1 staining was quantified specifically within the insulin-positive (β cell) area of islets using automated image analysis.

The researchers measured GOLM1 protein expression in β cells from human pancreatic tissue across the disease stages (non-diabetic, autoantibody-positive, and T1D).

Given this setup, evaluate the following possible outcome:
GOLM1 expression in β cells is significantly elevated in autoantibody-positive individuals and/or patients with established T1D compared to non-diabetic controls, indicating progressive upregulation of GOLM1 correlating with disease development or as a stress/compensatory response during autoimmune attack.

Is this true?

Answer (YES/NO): YES